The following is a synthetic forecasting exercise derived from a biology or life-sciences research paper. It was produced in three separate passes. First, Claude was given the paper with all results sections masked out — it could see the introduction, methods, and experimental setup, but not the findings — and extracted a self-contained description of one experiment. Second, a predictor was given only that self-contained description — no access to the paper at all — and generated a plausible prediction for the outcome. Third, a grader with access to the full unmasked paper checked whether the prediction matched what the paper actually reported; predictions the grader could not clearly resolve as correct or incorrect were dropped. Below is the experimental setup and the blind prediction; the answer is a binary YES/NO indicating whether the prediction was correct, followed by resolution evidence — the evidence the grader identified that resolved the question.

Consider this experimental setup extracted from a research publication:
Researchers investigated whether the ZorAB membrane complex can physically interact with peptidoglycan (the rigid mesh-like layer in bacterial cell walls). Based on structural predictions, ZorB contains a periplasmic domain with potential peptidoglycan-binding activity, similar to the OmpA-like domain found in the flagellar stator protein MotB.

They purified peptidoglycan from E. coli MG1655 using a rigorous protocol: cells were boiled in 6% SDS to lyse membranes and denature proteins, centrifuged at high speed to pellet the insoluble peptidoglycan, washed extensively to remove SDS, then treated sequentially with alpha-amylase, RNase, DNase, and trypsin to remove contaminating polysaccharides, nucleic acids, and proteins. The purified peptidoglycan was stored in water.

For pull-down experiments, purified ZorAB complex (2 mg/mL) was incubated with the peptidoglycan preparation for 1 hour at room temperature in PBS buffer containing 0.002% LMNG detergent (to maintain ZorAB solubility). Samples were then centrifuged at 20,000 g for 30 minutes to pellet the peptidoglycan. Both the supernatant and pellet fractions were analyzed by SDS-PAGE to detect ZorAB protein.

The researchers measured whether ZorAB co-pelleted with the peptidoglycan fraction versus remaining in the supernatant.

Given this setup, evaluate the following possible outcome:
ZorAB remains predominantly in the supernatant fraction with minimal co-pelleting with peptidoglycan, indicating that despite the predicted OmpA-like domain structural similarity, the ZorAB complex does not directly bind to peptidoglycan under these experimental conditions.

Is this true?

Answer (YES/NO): NO